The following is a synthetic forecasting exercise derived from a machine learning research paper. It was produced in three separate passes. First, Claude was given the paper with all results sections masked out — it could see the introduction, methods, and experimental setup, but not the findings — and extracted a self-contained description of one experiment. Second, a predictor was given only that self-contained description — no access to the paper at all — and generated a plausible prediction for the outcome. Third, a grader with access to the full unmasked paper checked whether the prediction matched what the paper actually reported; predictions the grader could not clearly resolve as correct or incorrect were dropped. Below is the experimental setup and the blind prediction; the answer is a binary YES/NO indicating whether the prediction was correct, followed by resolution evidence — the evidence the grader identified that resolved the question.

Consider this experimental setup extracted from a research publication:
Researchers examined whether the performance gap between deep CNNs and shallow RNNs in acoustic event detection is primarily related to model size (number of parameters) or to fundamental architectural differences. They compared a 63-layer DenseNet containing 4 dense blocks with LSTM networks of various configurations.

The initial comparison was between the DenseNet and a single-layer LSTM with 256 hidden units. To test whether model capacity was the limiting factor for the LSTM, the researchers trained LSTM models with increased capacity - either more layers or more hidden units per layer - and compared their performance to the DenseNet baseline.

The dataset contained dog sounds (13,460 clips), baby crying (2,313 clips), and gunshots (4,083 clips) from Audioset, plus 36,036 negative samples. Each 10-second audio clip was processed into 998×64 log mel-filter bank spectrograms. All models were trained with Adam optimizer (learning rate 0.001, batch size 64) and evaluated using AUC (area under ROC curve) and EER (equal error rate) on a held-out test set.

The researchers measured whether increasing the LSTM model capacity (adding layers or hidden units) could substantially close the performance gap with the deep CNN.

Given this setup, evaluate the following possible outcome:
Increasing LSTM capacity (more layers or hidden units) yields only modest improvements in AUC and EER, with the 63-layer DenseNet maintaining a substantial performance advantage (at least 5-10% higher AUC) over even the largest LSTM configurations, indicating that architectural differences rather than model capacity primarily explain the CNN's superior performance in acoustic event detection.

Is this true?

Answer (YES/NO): NO